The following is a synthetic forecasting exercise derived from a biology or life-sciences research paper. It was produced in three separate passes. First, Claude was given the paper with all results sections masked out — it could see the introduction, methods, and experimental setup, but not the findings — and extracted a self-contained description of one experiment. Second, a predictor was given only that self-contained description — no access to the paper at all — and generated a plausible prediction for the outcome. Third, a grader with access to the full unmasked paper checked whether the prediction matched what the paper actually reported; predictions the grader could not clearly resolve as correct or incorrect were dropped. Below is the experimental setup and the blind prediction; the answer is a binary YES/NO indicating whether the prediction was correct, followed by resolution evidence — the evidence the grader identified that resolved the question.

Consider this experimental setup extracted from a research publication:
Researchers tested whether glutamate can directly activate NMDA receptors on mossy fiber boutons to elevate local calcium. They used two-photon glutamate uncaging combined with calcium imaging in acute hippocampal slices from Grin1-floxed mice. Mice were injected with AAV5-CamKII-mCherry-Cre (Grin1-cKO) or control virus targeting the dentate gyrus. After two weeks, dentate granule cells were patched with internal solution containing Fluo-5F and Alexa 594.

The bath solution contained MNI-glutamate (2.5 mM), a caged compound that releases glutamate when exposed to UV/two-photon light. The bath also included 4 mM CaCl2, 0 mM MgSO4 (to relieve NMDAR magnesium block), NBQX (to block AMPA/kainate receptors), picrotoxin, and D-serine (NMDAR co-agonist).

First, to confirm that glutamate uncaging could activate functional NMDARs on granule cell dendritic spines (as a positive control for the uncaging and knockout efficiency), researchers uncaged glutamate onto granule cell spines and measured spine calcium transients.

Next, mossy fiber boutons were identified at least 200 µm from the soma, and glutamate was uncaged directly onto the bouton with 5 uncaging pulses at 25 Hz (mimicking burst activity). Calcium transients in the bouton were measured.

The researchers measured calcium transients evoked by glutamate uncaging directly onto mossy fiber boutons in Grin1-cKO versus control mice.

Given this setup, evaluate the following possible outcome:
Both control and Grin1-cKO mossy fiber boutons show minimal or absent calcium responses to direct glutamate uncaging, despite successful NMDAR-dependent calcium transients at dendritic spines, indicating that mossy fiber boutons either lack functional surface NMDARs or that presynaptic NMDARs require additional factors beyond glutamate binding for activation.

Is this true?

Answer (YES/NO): NO